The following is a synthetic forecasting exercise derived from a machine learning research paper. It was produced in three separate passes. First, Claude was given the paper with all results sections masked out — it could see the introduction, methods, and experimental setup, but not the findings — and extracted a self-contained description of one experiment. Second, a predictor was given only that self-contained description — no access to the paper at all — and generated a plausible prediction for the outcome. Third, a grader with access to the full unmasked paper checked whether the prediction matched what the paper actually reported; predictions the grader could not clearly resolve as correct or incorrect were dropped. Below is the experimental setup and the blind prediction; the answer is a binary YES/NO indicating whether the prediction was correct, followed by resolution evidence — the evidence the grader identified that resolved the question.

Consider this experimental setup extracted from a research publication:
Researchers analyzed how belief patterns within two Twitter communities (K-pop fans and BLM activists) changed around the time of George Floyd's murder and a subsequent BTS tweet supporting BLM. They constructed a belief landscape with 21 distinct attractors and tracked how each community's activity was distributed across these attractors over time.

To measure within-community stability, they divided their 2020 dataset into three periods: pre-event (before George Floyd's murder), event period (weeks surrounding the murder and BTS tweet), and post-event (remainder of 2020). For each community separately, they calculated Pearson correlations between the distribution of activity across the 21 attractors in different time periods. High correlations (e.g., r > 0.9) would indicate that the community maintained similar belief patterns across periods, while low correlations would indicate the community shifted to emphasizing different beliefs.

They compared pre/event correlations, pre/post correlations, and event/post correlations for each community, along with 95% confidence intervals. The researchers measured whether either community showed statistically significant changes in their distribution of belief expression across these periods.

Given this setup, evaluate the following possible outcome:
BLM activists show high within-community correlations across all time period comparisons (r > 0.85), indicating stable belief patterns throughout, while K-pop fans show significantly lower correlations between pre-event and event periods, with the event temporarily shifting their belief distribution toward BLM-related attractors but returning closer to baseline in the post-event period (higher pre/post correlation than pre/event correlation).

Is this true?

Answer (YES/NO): NO